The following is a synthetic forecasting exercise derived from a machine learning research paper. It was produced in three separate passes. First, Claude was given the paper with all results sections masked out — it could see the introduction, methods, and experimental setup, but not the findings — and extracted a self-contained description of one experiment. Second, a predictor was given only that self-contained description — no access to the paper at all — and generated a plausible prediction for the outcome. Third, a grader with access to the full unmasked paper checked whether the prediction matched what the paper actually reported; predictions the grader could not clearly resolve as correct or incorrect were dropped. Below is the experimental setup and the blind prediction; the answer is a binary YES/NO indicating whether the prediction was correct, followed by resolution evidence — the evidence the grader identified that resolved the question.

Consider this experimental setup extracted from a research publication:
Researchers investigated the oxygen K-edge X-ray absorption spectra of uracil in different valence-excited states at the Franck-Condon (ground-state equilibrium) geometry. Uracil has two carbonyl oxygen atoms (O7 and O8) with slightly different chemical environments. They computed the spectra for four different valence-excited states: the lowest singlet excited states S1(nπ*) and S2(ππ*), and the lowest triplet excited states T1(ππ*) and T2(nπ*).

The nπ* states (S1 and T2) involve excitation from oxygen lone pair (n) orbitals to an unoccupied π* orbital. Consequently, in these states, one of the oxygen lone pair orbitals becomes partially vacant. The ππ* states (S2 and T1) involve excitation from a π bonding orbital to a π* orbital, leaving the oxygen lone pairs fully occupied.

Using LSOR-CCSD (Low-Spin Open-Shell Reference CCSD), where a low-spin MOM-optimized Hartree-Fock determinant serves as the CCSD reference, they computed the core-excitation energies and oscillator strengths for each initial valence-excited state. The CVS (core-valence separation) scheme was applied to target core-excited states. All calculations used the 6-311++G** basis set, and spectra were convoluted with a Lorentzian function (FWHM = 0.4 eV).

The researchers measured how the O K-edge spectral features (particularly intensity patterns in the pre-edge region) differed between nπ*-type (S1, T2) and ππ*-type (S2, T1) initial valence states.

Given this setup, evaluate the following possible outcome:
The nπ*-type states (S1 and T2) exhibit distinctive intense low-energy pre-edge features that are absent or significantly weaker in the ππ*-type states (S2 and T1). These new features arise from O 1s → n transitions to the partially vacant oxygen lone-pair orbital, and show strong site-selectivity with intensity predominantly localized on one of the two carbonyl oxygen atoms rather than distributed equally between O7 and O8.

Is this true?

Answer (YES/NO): YES